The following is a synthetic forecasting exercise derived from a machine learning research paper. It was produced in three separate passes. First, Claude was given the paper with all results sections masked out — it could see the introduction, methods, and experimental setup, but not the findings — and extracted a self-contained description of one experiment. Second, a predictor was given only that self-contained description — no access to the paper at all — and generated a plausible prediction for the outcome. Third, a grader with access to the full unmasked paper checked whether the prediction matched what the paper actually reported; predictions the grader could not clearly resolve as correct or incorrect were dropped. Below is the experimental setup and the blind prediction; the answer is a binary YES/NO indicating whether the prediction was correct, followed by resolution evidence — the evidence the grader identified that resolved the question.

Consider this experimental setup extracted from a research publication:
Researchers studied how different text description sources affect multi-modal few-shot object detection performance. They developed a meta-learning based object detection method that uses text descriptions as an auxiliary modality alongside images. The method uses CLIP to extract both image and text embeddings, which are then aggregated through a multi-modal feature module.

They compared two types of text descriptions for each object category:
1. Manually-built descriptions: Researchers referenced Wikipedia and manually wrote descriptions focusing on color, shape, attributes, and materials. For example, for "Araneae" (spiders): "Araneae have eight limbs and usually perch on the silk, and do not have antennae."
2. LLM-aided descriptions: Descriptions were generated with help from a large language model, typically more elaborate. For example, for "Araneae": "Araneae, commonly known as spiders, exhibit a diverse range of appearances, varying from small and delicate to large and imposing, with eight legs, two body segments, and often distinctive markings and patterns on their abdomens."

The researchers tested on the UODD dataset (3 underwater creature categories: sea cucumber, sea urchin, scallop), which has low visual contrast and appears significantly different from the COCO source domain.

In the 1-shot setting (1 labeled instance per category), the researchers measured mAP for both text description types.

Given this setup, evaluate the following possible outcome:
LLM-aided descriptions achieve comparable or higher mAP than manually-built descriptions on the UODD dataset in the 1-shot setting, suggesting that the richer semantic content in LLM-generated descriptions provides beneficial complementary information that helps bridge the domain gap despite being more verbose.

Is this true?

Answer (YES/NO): YES